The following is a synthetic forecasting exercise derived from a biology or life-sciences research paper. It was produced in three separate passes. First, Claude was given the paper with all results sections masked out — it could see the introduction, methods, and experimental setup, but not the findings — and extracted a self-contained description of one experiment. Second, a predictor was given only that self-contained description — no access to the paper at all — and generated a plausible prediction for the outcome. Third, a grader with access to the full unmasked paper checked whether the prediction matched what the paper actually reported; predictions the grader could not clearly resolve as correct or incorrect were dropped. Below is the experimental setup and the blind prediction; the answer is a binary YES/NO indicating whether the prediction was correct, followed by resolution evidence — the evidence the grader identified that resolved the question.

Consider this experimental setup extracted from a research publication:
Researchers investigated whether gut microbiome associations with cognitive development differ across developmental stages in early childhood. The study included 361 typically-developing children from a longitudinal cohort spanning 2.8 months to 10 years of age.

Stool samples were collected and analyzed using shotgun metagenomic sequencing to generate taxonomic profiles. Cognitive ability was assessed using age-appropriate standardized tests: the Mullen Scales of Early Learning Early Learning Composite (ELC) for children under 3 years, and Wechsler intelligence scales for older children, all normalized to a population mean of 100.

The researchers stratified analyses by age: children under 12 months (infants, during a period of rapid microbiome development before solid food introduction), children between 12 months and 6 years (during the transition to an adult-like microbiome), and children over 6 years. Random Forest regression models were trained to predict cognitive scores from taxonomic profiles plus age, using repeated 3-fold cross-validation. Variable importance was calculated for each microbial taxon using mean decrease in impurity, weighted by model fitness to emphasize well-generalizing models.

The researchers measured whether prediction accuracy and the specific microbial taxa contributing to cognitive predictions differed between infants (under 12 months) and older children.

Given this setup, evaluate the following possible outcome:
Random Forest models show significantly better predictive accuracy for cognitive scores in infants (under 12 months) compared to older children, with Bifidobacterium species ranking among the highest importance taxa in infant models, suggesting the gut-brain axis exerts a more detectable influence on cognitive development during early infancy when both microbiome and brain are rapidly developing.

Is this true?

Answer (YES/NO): NO